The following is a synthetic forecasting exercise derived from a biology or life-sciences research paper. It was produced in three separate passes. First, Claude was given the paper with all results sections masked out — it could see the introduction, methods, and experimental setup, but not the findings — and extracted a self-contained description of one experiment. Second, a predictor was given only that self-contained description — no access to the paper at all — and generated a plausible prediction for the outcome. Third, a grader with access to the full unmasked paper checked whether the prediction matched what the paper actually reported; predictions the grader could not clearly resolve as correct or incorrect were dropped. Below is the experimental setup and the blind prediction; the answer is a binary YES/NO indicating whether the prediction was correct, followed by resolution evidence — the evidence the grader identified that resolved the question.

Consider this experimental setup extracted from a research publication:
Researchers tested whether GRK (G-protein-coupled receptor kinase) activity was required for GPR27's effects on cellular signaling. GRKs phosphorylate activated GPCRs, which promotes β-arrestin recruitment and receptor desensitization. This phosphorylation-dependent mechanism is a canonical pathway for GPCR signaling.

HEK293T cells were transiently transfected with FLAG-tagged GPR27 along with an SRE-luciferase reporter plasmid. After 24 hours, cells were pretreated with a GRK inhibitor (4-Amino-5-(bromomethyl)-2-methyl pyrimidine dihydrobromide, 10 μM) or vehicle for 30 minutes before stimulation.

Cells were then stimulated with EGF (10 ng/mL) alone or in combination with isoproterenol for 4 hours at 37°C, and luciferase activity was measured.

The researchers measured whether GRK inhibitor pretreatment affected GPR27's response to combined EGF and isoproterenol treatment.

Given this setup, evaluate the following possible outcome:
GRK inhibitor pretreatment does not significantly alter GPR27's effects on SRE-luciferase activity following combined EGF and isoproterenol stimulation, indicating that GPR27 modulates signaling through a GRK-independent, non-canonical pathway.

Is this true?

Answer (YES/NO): YES